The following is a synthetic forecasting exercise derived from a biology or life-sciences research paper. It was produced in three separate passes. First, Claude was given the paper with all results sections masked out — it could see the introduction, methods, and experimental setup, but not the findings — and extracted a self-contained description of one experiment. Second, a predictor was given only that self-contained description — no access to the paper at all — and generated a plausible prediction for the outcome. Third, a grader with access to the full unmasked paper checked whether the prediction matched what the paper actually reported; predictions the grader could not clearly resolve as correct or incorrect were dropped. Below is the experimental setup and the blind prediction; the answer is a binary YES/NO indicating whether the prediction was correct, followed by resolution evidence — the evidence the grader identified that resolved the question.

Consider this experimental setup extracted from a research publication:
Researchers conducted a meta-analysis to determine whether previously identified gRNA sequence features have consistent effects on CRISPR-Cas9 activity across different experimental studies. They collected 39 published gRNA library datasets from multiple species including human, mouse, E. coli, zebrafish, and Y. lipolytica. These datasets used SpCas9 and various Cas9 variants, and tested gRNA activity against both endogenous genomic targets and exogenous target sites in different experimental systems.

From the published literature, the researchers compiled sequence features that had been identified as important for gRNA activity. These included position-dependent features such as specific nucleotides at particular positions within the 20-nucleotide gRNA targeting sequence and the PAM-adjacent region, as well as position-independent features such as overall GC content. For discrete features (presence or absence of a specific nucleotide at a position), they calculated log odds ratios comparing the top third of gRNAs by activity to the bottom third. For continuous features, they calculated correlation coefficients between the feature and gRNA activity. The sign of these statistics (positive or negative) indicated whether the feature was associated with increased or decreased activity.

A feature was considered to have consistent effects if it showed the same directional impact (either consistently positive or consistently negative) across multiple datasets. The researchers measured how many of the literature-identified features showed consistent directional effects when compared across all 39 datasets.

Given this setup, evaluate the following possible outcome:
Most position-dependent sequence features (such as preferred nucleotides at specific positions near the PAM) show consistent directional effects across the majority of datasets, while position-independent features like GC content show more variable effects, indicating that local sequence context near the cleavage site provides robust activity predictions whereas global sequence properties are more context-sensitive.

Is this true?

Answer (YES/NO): NO